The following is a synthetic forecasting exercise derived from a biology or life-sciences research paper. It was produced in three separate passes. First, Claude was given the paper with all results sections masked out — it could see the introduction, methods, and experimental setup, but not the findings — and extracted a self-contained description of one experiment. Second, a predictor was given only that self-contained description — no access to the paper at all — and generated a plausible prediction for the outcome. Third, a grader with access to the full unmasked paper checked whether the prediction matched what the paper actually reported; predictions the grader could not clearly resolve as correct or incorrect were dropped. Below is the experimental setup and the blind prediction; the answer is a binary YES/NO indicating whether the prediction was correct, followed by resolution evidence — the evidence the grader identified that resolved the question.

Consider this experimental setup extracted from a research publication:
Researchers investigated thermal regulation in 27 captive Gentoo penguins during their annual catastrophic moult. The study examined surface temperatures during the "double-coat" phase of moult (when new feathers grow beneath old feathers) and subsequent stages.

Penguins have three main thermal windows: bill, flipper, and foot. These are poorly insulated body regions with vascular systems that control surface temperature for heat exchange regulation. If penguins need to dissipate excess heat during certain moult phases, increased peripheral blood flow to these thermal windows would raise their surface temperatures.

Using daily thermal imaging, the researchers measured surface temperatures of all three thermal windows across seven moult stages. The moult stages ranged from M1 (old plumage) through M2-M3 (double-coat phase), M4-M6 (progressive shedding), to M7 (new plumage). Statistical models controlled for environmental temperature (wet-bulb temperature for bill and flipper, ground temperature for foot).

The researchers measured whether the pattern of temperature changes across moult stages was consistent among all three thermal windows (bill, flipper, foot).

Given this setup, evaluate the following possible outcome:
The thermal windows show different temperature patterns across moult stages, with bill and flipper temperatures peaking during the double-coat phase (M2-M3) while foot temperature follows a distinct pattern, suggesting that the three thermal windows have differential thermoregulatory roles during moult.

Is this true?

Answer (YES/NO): NO